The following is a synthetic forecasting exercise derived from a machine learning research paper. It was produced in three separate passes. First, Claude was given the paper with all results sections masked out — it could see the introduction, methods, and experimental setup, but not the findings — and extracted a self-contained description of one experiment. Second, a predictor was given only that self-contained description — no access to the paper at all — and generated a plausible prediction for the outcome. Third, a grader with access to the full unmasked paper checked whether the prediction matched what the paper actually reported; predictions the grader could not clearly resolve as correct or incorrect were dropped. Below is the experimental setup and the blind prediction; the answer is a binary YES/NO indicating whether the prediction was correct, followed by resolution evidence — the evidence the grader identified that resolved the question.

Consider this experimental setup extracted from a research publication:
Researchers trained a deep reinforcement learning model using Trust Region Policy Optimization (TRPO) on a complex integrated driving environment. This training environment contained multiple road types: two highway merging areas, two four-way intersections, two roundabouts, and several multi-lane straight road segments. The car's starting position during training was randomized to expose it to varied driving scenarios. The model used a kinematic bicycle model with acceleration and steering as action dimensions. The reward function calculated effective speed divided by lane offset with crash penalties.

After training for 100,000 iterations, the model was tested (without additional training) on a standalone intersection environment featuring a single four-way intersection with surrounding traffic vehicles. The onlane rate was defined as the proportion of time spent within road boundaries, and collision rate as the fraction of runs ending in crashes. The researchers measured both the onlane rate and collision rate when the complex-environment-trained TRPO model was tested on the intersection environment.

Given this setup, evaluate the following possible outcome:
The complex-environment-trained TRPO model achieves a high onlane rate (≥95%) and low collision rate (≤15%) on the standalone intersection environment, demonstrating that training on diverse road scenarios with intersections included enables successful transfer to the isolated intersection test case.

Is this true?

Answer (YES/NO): NO